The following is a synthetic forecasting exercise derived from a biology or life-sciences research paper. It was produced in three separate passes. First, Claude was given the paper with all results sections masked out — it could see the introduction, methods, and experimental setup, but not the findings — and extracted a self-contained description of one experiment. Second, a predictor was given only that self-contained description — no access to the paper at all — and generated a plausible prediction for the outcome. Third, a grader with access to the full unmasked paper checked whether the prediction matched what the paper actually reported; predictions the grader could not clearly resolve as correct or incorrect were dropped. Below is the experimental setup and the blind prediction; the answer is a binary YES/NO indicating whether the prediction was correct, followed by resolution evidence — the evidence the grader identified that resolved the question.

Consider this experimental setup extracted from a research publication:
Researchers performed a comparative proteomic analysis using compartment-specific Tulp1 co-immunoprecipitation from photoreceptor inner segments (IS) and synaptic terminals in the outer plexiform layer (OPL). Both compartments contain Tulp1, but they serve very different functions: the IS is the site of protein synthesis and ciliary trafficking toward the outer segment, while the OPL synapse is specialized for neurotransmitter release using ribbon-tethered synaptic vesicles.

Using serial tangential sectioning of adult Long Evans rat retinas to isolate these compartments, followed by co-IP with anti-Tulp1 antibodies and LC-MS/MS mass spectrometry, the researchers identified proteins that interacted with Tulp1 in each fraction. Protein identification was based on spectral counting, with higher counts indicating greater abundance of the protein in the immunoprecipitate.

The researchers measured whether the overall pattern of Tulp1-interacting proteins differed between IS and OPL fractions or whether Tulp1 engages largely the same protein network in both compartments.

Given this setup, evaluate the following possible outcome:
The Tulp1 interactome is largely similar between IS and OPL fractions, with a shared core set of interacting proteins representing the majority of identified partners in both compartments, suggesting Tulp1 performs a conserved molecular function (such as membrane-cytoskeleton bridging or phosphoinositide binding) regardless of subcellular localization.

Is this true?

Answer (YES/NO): NO